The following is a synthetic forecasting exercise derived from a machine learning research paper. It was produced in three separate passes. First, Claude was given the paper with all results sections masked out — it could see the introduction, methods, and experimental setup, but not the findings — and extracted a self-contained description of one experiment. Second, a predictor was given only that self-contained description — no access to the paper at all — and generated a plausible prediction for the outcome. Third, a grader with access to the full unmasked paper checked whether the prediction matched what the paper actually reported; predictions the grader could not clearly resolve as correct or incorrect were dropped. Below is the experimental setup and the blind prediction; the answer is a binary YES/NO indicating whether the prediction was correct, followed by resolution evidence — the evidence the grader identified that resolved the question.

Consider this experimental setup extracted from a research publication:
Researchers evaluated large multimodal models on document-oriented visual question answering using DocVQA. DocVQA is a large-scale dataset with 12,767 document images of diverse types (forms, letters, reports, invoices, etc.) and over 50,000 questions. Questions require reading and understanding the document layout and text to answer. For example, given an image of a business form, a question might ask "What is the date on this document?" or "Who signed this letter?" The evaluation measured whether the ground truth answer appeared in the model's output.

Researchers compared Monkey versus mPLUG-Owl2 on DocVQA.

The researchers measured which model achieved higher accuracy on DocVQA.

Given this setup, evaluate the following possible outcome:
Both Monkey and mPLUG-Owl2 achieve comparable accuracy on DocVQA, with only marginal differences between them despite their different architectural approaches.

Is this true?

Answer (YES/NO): NO